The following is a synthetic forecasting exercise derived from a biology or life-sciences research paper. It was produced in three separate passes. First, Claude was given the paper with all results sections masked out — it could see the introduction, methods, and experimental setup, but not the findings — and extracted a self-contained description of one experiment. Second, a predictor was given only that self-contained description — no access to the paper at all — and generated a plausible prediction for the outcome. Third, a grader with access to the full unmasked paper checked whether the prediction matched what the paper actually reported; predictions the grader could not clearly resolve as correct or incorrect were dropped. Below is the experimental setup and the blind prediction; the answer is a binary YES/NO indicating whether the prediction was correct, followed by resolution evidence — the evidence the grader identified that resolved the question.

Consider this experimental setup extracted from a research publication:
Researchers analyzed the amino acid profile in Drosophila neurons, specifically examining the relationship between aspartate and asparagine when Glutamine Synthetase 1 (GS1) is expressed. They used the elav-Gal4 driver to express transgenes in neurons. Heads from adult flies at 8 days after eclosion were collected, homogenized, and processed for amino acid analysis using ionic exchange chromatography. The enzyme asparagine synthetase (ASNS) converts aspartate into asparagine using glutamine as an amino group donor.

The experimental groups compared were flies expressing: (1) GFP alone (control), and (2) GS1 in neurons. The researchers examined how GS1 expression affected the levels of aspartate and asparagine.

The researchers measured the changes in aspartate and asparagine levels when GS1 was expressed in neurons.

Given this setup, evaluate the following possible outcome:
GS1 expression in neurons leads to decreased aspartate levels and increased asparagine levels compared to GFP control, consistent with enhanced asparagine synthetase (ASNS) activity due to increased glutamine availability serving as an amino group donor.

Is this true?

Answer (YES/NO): YES